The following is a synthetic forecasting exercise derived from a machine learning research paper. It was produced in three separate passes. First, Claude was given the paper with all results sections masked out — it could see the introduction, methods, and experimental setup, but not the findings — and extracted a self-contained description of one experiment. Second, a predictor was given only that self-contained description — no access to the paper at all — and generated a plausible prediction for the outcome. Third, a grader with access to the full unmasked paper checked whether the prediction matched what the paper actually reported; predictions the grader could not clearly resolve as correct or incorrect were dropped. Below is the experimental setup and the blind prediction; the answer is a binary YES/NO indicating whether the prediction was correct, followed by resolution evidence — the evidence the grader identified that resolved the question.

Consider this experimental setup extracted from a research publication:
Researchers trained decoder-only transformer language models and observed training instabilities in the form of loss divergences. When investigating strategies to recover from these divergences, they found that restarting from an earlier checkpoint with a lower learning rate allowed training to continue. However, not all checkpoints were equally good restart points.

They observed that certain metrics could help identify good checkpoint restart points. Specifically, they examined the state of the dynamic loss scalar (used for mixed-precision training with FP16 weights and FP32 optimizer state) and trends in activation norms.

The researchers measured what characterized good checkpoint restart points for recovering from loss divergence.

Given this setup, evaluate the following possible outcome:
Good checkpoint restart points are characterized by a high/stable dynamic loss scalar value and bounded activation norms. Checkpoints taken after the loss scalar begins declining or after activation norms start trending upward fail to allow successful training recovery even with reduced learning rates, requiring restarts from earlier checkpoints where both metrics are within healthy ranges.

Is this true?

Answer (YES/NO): YES